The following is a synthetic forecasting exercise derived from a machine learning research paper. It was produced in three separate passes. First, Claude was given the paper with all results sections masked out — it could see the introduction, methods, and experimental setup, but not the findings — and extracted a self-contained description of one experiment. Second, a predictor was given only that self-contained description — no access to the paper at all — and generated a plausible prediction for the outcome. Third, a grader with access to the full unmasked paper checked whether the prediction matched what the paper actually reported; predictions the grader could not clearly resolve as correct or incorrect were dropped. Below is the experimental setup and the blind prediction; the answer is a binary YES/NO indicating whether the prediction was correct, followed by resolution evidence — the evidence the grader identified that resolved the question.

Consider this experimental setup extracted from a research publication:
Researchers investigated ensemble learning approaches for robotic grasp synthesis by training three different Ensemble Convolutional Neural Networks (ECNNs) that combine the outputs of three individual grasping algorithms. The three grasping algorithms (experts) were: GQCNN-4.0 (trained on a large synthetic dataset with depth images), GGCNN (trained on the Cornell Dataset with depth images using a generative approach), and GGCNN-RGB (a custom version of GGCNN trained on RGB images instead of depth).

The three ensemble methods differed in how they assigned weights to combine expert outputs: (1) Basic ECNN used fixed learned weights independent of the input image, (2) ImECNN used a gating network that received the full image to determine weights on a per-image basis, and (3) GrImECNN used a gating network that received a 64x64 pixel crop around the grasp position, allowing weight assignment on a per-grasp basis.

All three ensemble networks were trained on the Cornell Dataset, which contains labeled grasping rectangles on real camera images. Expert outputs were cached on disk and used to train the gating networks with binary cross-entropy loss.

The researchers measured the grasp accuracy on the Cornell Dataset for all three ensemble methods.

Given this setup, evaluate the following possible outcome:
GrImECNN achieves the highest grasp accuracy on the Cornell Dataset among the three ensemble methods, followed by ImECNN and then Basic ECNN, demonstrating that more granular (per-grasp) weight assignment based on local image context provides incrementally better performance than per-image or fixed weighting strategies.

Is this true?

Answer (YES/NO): YES